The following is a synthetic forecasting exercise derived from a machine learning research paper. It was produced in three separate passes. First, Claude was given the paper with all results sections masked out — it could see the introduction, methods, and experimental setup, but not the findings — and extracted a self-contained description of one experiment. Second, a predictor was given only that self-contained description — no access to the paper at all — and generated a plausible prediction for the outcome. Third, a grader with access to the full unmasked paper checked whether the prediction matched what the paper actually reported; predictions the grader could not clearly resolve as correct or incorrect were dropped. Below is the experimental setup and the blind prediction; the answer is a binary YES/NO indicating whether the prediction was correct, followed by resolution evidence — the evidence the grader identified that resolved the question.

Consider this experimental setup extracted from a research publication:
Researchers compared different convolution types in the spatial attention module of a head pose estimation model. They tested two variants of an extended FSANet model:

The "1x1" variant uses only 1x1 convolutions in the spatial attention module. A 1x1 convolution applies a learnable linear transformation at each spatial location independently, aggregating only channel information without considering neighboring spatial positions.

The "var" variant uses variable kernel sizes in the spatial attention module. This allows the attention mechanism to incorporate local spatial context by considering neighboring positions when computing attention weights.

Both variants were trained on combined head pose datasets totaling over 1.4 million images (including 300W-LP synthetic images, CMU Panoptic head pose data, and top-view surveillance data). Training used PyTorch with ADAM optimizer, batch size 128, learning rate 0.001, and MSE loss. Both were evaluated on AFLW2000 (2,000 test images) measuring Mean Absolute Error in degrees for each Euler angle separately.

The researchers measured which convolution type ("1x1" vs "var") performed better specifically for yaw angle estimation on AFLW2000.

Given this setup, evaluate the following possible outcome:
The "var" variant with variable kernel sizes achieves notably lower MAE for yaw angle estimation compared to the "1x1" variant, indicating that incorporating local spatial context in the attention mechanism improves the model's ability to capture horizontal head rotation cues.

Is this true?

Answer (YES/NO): YES